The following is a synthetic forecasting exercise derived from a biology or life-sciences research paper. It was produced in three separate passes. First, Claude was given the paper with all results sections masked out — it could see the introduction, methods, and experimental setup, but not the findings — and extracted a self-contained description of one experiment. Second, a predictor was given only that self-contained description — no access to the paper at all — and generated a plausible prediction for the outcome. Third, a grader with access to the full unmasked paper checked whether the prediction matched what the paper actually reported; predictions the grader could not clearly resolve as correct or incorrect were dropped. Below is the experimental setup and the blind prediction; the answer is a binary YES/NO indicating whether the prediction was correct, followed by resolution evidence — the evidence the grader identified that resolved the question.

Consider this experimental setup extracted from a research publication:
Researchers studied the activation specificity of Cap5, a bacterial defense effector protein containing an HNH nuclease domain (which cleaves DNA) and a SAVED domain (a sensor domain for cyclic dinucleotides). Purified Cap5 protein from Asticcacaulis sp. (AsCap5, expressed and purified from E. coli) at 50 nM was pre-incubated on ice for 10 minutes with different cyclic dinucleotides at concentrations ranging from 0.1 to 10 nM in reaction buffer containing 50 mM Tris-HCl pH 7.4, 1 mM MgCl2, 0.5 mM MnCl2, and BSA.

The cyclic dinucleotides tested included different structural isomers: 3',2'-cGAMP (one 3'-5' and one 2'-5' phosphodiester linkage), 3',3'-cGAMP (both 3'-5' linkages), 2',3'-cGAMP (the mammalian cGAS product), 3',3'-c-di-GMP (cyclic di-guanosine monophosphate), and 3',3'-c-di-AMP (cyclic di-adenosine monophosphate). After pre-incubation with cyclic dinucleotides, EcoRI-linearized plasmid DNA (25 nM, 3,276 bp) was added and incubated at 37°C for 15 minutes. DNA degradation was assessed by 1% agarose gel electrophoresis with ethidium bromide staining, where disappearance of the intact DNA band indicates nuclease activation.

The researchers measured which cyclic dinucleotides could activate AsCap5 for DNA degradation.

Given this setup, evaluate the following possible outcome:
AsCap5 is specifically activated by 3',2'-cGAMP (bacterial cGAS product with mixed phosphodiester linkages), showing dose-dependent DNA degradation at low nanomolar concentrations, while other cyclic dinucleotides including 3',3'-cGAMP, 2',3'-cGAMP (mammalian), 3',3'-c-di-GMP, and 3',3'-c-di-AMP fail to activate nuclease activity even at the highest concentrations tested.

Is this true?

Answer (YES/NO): NO